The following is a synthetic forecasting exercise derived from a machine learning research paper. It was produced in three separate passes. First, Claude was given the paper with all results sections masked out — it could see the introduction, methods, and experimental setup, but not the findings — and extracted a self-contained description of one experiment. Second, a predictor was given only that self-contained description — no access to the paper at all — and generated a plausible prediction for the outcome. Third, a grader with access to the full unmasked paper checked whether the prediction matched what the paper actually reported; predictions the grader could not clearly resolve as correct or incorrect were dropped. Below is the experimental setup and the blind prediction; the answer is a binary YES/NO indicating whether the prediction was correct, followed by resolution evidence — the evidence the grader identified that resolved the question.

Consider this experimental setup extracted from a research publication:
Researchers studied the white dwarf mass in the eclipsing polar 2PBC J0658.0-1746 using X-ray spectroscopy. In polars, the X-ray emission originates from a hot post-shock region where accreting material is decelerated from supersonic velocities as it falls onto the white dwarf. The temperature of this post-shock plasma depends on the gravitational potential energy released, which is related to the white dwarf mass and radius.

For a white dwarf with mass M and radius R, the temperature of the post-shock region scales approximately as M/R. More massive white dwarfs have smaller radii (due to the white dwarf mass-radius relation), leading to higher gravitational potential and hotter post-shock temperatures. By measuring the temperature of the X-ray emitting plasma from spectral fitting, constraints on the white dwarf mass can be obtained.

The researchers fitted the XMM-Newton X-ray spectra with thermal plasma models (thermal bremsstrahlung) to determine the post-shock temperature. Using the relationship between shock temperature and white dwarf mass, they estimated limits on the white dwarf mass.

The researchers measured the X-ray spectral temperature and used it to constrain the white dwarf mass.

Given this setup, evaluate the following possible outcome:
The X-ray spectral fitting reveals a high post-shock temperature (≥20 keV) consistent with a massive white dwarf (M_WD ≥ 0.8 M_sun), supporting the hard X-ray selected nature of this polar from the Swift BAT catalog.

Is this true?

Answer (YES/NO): NO